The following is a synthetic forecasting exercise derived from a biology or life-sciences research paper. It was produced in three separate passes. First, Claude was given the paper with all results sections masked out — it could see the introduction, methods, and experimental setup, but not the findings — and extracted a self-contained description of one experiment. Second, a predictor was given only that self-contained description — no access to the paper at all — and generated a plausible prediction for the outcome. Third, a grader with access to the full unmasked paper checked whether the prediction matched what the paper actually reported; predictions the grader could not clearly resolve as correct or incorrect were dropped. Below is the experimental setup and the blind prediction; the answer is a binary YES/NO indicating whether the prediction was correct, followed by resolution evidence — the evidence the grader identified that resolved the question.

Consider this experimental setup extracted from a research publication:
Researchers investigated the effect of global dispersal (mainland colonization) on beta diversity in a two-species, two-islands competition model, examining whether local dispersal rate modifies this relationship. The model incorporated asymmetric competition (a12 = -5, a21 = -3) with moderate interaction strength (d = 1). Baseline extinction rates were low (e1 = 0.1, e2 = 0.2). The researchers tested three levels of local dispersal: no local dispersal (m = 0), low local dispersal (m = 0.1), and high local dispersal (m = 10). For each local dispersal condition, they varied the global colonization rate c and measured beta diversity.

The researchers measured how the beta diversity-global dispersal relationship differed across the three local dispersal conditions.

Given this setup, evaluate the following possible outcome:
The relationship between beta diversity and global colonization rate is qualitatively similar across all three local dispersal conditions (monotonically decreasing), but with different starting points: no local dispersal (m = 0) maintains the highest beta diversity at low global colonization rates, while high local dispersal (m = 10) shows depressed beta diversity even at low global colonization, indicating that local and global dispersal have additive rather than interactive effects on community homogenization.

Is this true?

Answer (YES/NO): NO